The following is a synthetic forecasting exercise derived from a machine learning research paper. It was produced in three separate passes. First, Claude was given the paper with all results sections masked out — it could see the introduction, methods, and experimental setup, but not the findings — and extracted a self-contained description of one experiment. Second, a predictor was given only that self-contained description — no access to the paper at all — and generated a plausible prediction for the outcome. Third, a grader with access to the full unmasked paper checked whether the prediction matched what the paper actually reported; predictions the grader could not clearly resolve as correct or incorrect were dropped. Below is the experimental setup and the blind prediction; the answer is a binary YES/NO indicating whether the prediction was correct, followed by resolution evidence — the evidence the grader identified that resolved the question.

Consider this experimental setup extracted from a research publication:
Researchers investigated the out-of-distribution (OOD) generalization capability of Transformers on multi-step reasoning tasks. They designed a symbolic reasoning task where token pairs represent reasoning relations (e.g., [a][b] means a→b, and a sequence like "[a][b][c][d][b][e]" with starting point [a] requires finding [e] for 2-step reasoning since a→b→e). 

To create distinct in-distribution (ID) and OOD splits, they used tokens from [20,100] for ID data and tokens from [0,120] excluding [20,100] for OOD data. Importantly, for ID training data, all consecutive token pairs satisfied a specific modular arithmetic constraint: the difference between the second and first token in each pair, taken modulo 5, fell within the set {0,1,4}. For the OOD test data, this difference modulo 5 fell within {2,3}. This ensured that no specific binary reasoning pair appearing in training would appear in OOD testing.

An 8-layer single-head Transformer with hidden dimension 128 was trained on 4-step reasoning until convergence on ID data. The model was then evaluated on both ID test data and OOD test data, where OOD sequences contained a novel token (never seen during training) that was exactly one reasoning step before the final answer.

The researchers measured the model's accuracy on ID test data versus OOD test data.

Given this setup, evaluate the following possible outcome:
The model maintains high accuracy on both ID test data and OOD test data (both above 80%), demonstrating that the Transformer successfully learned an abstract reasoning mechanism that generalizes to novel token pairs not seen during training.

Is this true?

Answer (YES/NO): YES